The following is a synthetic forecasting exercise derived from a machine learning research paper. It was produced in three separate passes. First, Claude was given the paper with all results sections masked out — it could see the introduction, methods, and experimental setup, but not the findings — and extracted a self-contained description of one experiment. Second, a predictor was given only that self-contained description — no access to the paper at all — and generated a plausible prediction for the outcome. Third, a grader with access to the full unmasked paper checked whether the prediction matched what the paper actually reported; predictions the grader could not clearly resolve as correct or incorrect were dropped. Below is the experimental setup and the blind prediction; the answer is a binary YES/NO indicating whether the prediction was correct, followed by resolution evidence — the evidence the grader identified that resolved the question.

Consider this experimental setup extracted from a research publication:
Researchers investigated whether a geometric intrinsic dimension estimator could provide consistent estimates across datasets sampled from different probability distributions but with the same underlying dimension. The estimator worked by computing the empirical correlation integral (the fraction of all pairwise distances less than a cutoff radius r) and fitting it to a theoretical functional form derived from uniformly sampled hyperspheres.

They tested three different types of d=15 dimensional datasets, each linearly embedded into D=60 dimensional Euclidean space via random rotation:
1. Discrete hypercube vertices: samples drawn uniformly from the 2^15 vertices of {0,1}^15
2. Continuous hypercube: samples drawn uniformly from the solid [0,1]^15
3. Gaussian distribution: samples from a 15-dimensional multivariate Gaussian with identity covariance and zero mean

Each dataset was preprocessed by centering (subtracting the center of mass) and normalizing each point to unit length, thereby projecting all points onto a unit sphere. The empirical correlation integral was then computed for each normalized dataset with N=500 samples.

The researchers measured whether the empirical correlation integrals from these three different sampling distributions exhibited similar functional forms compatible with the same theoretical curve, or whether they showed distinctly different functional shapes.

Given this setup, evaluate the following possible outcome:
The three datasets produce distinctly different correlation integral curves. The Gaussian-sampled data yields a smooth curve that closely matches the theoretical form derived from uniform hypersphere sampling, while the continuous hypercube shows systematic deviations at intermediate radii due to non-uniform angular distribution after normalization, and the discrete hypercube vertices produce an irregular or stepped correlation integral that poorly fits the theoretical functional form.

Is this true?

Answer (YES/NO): NO